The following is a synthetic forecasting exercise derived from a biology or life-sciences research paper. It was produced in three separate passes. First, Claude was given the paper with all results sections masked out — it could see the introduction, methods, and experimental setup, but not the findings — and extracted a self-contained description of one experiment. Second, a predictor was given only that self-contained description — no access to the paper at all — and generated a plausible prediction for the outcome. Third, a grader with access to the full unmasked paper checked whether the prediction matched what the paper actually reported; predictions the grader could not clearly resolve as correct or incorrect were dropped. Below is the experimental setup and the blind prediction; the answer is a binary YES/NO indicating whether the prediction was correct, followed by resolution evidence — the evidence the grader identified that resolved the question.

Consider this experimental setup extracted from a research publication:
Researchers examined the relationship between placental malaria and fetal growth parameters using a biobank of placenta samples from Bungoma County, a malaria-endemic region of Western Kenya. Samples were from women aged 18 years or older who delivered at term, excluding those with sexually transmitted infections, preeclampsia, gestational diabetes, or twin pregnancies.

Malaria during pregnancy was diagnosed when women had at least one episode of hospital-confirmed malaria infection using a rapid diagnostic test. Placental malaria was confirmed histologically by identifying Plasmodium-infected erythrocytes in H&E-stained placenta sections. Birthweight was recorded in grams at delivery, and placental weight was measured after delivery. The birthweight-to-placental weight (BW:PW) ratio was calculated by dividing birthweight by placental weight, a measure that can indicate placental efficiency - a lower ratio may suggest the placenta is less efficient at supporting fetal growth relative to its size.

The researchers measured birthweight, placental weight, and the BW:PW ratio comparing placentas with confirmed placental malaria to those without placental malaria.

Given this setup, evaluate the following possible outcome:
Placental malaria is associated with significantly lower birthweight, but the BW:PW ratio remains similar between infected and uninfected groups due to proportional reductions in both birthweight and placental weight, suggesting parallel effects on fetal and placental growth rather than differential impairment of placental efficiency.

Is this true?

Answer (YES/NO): NO